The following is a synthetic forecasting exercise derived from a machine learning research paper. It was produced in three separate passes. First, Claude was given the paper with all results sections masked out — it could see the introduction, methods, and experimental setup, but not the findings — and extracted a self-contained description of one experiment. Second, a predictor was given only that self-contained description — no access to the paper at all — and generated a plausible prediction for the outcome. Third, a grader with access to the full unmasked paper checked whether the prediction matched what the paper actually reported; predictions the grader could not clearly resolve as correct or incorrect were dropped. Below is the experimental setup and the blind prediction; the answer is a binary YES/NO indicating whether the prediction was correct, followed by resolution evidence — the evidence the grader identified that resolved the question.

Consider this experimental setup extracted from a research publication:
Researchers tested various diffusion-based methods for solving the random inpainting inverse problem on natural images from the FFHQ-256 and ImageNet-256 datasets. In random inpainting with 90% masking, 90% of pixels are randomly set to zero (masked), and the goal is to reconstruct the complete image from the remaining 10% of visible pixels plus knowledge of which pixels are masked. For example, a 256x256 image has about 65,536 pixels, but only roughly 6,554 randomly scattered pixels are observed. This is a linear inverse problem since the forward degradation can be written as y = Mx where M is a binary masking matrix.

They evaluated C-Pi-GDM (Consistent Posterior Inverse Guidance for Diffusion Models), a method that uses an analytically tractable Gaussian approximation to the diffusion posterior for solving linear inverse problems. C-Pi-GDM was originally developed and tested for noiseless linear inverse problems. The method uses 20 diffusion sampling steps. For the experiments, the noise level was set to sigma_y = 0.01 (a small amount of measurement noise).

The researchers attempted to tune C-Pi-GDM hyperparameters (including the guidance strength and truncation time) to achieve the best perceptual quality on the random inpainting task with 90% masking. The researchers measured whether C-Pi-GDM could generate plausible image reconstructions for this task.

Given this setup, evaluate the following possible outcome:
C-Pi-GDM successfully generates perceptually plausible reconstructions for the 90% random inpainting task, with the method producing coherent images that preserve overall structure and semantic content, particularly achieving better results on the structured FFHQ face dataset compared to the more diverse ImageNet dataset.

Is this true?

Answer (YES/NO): NO